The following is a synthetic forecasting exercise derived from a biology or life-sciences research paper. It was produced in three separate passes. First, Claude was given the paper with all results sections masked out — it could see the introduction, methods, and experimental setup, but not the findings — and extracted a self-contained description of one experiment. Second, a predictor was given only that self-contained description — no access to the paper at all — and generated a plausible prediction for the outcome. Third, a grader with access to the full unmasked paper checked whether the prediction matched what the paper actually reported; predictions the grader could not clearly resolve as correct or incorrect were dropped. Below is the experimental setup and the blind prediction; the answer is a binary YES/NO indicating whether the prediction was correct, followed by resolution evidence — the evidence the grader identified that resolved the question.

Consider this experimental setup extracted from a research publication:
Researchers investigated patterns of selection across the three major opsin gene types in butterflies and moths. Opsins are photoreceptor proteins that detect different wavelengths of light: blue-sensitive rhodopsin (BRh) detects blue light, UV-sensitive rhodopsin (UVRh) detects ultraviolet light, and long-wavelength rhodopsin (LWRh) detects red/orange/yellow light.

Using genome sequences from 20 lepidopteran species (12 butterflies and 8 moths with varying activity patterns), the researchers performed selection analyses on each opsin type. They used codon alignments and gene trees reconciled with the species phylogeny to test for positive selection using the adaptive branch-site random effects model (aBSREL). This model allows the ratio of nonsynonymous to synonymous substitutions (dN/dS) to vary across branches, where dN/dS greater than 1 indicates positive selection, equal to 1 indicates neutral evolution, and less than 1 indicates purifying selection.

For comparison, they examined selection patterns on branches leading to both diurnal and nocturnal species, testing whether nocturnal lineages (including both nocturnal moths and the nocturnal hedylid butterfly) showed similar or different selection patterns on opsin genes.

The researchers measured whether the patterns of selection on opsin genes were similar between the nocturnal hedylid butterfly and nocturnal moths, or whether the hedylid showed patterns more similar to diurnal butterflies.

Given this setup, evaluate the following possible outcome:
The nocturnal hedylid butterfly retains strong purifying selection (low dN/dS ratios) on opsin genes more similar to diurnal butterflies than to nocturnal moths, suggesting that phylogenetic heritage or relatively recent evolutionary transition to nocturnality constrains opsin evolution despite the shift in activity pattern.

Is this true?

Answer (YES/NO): NO